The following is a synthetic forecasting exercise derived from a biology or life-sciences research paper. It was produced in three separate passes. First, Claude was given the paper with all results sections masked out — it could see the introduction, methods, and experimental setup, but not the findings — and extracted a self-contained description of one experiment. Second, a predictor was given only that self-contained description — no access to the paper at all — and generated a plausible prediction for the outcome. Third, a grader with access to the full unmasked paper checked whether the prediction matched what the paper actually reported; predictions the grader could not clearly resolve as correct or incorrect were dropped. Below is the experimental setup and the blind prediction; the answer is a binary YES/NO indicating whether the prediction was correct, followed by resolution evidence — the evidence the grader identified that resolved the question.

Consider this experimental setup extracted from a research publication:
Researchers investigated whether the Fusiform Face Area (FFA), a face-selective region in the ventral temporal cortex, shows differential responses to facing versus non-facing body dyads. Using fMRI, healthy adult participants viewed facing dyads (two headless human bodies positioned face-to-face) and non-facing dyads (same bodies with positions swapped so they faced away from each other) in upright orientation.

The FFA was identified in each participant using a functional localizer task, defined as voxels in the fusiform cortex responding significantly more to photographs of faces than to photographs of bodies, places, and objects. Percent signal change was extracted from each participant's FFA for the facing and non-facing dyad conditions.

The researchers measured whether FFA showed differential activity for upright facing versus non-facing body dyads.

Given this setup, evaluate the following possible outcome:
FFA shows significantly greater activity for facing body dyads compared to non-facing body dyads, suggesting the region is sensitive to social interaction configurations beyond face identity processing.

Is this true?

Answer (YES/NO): YES